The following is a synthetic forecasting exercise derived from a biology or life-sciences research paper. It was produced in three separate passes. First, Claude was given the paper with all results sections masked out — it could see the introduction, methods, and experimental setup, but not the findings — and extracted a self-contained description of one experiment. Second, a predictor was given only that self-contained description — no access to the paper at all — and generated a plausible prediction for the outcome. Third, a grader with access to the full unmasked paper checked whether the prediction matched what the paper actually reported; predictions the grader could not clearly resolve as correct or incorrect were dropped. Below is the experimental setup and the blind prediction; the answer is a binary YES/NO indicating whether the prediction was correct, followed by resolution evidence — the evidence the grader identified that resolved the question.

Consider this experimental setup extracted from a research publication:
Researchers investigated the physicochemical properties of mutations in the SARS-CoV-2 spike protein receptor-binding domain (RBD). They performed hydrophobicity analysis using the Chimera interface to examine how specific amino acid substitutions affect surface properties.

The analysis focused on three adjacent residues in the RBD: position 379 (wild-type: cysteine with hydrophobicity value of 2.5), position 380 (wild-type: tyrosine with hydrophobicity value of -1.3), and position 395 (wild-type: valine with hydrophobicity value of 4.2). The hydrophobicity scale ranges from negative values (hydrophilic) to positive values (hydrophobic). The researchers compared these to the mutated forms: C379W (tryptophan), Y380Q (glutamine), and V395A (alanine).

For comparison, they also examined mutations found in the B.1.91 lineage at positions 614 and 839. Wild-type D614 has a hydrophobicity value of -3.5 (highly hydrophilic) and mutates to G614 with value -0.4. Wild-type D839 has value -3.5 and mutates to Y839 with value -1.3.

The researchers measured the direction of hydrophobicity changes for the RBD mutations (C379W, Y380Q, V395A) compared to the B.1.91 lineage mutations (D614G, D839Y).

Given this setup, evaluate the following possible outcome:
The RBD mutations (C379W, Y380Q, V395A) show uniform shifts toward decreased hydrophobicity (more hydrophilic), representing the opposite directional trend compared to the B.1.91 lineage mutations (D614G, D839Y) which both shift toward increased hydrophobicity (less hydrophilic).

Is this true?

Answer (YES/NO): YES